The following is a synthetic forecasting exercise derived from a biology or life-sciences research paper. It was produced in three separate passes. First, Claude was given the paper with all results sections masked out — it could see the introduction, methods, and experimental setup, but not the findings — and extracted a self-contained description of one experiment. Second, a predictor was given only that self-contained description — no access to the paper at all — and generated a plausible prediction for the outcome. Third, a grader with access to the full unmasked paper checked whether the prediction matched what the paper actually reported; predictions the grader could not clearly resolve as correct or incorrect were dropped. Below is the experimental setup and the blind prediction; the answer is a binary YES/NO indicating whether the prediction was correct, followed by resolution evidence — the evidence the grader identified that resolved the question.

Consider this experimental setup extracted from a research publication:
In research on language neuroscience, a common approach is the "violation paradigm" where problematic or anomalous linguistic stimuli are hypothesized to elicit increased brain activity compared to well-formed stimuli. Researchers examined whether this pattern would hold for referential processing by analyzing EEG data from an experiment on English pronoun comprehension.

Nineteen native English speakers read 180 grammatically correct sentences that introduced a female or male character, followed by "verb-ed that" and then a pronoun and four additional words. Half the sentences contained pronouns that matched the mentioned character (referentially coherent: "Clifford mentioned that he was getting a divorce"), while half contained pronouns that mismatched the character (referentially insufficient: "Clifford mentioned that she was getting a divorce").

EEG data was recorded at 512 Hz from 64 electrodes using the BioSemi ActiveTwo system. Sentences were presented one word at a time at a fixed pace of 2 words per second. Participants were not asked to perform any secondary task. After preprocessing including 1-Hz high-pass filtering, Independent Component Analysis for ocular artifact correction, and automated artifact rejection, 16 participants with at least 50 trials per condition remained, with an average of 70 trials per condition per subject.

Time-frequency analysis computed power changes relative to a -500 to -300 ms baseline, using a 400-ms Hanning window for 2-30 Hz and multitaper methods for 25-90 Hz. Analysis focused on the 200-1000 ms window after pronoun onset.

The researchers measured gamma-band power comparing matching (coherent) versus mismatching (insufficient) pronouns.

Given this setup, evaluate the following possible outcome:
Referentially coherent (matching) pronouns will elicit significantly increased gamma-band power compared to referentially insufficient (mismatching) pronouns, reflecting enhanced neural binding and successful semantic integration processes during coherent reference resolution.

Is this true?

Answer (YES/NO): YES